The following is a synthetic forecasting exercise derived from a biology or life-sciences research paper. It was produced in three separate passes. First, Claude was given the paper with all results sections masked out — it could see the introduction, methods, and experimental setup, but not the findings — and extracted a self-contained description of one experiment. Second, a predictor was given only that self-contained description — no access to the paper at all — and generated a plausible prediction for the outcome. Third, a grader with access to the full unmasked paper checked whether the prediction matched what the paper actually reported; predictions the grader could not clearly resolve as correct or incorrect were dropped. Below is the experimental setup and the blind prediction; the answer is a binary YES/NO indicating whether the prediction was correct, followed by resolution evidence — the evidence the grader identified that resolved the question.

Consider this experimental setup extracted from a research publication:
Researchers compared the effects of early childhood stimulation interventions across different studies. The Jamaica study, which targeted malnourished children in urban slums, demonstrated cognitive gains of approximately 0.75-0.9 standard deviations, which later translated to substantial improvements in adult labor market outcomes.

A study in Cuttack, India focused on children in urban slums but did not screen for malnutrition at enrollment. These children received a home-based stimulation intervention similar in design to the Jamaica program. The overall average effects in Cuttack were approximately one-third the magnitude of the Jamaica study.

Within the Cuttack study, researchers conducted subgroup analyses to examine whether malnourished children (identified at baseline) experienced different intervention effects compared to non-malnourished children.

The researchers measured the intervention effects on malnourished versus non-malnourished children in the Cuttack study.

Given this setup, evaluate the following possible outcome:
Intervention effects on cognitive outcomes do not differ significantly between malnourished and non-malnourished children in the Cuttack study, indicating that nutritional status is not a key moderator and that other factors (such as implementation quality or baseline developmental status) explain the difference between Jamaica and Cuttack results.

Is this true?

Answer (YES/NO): NO